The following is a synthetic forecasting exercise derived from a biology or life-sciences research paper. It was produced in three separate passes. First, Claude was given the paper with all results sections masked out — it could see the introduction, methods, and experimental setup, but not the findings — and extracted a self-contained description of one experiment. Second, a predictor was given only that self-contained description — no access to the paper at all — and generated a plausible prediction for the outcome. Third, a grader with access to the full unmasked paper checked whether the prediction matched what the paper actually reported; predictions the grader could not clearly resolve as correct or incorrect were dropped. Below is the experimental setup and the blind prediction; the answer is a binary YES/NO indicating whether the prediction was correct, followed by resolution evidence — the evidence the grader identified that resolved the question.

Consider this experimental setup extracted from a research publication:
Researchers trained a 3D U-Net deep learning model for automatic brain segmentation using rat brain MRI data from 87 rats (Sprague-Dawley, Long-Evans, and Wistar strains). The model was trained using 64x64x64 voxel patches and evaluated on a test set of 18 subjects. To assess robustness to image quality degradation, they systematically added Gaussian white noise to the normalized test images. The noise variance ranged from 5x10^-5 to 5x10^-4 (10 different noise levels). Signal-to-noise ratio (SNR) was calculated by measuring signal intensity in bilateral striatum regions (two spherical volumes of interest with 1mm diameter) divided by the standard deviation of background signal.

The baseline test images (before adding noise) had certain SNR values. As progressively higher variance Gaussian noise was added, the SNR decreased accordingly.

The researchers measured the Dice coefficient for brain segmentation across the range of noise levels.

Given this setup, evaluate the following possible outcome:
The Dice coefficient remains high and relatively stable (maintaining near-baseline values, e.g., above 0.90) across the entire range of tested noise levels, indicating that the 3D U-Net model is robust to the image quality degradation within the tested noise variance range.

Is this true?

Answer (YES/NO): NO